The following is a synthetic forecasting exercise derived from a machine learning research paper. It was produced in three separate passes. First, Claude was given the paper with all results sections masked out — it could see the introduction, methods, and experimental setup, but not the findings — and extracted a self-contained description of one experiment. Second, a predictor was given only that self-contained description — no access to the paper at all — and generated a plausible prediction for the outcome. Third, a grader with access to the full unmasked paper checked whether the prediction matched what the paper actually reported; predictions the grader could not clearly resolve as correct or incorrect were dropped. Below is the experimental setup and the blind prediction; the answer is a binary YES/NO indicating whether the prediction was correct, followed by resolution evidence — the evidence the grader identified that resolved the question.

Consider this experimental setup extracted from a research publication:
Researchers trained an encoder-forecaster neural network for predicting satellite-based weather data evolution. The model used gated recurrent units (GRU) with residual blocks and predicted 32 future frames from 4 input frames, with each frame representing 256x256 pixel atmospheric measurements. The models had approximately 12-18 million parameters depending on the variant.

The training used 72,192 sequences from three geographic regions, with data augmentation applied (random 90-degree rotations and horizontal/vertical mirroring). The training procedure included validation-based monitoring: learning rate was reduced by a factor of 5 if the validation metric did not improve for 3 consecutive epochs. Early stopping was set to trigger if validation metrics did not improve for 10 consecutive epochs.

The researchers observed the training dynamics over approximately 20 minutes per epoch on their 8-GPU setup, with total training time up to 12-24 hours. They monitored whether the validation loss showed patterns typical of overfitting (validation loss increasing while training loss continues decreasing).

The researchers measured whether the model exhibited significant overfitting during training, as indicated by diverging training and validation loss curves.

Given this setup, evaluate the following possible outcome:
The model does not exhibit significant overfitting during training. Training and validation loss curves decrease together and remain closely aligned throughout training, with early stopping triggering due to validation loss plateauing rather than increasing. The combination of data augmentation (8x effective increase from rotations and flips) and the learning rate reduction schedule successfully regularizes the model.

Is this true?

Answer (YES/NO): NO